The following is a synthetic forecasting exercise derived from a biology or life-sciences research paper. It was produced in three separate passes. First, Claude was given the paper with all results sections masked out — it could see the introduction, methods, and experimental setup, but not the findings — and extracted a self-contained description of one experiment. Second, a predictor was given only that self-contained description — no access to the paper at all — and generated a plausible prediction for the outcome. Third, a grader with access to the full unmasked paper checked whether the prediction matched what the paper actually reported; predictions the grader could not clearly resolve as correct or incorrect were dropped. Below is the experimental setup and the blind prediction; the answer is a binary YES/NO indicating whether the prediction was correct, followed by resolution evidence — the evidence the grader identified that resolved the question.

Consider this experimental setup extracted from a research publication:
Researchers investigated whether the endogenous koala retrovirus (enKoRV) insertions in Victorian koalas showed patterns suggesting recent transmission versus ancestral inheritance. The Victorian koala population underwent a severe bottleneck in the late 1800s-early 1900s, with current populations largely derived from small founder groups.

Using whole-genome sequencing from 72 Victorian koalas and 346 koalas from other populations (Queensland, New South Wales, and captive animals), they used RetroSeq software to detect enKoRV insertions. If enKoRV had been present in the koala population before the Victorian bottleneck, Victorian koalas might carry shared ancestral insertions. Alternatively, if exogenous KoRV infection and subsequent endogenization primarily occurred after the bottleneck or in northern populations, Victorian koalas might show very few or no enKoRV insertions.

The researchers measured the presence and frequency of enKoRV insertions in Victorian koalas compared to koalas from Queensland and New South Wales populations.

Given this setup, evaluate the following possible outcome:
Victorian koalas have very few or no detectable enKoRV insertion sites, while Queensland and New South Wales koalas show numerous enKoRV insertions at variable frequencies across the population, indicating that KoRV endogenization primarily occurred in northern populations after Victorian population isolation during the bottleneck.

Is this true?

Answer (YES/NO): YES